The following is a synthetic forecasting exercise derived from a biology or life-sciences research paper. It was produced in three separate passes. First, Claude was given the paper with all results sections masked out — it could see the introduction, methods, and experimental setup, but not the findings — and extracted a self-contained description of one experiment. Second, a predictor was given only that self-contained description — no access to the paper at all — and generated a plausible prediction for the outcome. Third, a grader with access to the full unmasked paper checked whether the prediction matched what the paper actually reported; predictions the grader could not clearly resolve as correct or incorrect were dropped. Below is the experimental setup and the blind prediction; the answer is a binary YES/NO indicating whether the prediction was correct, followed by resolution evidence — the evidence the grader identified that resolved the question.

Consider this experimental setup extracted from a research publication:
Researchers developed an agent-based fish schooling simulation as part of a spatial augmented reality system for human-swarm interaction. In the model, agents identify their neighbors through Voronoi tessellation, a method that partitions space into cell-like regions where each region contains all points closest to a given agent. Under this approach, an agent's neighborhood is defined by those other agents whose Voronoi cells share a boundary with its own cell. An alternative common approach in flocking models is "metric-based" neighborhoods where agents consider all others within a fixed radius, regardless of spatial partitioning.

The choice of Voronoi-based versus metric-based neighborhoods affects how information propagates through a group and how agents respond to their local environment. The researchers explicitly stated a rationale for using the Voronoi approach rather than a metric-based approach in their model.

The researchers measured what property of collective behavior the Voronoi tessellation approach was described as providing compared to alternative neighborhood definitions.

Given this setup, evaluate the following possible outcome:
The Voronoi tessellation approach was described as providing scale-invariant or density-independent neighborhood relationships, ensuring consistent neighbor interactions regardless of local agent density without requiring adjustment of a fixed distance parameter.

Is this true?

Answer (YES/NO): NO